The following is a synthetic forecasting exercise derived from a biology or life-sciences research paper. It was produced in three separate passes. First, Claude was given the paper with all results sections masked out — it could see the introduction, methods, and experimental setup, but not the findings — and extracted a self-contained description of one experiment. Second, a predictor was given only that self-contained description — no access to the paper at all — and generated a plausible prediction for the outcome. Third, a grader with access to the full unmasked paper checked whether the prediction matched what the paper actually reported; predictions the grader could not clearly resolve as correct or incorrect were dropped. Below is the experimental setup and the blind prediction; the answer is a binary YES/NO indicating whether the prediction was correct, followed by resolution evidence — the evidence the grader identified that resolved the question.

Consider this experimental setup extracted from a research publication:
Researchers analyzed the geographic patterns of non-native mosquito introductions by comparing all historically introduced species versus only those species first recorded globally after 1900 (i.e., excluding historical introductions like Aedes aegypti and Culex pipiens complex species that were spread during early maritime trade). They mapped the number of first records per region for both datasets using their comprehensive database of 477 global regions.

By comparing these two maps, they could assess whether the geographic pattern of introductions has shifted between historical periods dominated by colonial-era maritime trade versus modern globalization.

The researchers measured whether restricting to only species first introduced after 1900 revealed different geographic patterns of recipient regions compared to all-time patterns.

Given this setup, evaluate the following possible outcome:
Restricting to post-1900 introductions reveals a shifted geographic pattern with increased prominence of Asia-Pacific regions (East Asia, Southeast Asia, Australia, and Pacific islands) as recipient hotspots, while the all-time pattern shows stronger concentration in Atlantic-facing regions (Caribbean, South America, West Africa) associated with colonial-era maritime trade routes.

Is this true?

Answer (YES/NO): NO